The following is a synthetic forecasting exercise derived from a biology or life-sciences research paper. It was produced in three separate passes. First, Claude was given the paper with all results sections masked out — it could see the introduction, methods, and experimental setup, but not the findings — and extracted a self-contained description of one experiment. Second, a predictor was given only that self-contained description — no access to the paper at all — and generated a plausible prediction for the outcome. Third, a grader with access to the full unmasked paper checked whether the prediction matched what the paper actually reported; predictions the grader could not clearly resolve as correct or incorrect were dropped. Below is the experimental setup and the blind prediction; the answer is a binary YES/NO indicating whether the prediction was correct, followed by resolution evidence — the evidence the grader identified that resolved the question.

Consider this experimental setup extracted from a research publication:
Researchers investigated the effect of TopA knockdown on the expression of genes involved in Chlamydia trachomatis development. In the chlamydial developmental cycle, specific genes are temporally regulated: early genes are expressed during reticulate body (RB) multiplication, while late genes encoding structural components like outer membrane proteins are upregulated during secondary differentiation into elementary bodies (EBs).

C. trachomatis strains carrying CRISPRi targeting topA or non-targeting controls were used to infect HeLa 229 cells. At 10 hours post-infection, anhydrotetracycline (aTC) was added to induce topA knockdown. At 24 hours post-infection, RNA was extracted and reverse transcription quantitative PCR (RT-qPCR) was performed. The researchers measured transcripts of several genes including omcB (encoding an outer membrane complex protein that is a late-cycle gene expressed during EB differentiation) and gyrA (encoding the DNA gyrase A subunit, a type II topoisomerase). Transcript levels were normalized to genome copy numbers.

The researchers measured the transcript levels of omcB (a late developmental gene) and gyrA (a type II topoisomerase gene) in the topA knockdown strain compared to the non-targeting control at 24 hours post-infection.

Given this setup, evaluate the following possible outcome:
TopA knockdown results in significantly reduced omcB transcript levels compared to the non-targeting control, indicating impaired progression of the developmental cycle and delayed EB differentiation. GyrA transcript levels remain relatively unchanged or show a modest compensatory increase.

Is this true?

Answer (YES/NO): NO